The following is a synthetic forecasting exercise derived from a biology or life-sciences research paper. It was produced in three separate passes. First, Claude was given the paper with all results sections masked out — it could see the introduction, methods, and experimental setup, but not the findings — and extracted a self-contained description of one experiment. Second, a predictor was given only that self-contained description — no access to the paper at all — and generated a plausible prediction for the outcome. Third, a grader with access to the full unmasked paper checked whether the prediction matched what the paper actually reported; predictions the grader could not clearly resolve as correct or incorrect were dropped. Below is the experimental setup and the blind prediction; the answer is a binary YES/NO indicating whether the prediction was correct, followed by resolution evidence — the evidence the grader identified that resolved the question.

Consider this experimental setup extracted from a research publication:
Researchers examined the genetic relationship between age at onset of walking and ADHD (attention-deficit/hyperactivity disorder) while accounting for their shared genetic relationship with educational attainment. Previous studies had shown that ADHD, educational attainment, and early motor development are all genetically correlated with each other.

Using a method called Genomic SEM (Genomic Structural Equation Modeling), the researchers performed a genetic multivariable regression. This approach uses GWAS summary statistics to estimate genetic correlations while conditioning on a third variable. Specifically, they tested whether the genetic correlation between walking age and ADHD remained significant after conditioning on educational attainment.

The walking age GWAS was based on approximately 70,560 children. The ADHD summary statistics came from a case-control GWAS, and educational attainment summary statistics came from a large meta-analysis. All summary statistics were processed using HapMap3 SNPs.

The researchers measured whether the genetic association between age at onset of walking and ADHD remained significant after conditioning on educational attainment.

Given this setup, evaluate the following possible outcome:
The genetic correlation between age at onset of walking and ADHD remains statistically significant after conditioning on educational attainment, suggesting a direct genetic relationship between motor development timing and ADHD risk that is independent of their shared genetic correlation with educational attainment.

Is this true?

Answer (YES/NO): YES